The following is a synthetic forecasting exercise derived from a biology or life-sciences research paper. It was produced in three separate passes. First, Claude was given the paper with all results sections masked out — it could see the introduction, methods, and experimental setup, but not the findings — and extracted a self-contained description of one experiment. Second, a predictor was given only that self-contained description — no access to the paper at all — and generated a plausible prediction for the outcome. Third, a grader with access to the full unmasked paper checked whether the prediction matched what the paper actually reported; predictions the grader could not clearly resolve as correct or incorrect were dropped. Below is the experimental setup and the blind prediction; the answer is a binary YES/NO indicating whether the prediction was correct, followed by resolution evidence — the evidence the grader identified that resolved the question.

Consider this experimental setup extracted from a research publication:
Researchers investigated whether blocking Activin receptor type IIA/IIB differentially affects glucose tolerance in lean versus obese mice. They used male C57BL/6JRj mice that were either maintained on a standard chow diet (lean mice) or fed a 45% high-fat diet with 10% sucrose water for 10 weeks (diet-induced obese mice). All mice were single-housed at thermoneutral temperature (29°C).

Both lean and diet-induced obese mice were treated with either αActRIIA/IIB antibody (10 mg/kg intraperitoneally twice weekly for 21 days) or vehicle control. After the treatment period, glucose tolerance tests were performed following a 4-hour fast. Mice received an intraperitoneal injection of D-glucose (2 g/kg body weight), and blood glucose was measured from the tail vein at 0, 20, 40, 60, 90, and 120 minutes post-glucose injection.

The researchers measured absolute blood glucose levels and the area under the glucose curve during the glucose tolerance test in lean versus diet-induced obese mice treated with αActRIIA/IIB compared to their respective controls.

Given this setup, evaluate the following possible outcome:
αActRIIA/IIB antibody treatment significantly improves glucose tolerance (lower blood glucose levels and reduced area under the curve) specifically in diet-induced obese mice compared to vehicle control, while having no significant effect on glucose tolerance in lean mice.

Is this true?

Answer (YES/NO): NO